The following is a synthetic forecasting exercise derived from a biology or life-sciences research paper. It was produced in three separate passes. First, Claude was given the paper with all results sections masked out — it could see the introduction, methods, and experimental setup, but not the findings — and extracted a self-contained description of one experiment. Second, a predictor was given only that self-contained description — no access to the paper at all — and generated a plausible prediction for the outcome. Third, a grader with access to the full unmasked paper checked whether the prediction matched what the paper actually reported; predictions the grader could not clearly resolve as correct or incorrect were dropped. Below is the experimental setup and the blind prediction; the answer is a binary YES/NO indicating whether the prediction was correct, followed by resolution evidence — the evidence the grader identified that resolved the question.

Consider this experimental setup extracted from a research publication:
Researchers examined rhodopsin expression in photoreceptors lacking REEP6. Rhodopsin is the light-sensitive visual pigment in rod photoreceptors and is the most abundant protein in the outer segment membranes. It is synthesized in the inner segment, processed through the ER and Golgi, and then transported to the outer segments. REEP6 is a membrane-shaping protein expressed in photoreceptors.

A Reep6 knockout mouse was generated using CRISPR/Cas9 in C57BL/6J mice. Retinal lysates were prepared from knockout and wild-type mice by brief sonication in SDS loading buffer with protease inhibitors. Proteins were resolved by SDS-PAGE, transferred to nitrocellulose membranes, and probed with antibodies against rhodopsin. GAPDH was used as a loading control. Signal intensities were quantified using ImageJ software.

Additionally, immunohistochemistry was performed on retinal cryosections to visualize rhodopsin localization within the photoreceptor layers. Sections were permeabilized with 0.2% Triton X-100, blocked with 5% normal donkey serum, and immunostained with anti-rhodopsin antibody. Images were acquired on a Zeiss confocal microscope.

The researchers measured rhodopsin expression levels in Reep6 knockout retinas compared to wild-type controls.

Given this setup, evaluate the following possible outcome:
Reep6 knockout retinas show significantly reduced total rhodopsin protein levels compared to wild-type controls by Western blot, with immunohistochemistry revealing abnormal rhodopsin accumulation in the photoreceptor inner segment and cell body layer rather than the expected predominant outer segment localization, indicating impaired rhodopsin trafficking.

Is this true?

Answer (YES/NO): NO